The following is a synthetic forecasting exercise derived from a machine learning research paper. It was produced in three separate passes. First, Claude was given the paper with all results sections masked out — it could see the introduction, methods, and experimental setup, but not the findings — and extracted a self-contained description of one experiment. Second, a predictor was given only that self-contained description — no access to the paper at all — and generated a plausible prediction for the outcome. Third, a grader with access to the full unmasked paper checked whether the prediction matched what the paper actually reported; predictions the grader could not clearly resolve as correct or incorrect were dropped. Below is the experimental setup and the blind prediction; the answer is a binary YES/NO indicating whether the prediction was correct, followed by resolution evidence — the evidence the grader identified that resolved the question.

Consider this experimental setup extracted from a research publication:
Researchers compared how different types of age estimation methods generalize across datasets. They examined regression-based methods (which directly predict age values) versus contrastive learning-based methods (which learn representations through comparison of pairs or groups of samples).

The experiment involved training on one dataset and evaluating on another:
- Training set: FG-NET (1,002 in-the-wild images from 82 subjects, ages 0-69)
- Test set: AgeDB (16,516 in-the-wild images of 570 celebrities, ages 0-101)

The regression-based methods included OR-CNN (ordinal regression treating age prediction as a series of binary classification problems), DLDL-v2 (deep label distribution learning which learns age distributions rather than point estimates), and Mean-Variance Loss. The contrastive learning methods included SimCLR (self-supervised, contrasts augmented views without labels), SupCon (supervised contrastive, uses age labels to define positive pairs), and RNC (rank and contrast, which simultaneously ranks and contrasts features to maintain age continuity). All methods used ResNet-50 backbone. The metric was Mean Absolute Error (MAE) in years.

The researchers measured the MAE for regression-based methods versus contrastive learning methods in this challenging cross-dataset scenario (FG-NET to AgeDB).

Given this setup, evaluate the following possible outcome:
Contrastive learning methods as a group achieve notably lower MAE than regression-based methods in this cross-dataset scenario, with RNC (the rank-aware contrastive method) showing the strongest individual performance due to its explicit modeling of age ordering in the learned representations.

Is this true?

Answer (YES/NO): NO